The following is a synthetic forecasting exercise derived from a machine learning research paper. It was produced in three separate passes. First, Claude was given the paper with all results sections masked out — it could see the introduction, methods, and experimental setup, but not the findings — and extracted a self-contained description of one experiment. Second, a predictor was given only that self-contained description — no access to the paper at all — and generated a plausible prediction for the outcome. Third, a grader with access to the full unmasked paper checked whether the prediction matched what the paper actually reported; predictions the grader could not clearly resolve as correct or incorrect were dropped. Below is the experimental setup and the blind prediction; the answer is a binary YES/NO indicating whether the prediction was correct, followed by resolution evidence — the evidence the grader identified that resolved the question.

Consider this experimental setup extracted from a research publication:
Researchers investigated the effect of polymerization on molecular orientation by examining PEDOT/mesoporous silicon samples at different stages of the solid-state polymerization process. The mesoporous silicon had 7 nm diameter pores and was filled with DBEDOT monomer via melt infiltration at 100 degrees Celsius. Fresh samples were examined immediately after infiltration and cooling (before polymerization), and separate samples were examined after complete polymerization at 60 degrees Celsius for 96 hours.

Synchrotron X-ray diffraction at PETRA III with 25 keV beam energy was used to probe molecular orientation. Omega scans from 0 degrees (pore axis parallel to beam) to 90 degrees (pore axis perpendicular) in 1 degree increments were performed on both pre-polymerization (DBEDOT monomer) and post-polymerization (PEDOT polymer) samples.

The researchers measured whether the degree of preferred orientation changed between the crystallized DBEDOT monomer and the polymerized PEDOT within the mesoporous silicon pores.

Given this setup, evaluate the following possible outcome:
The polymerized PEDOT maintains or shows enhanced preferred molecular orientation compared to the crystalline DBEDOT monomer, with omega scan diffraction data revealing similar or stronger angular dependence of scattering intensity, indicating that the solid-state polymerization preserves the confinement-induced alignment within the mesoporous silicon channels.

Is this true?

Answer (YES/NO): NO